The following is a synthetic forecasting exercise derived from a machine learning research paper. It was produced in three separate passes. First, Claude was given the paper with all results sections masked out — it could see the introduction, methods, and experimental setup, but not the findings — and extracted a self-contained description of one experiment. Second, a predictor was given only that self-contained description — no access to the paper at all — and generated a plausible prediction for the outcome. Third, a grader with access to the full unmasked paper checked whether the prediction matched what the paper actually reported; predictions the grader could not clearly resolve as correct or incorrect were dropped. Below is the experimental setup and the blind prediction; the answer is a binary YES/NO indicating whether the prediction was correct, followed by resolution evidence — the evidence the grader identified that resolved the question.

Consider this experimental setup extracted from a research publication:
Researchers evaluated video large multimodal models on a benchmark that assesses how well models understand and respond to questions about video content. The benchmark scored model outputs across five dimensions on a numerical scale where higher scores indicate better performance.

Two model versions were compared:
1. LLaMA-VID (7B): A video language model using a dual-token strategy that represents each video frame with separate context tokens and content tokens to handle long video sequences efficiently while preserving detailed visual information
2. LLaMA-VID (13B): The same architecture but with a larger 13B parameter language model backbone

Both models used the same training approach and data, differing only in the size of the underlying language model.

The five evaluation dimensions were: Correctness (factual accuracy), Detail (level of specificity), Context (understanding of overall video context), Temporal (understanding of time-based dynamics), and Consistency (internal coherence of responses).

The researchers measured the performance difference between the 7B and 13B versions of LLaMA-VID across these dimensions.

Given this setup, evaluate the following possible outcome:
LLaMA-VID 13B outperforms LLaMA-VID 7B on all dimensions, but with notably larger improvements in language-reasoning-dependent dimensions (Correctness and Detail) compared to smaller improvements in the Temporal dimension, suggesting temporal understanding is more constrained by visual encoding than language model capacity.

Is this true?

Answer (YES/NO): NO